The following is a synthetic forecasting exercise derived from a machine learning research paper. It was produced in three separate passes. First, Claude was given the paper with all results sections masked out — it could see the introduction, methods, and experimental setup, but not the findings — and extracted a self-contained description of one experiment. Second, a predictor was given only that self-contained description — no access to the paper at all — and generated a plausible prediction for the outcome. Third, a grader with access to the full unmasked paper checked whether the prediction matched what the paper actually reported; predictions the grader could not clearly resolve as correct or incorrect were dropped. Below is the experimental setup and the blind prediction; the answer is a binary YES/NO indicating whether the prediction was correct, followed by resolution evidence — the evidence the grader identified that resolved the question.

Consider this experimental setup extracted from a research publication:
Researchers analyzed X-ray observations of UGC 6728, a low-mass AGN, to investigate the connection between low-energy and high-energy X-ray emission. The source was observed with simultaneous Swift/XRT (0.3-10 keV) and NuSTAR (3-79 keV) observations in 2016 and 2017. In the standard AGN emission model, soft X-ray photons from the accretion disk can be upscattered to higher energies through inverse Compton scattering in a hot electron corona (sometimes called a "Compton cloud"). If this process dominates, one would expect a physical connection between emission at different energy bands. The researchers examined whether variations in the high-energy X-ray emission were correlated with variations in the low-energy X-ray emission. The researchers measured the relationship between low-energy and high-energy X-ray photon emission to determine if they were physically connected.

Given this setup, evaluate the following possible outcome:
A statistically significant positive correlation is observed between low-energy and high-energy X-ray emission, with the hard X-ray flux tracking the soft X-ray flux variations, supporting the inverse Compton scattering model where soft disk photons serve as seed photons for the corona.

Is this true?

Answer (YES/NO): YES